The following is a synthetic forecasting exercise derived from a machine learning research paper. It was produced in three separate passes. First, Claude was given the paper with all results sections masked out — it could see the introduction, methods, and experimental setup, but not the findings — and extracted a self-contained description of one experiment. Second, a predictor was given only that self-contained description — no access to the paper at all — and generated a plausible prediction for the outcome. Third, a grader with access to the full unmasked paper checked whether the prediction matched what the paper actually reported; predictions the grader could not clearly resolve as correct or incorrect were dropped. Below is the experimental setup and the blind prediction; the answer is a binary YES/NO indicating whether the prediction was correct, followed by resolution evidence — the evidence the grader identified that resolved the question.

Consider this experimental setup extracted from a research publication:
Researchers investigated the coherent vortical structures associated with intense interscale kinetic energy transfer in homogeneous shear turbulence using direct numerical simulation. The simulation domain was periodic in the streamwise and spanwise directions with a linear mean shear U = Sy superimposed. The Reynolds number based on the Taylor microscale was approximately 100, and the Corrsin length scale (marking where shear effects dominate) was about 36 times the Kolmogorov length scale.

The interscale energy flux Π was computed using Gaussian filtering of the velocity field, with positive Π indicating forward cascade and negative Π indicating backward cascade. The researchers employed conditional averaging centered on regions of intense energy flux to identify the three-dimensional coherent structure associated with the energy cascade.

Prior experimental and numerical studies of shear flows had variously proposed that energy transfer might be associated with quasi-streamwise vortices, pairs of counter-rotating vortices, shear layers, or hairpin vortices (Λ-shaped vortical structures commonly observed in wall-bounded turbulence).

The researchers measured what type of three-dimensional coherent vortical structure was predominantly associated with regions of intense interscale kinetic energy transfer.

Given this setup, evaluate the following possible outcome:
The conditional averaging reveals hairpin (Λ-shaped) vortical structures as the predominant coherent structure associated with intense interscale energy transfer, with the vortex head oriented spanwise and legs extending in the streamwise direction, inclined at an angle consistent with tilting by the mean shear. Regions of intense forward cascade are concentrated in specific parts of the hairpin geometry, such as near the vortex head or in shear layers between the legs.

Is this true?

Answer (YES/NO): NO